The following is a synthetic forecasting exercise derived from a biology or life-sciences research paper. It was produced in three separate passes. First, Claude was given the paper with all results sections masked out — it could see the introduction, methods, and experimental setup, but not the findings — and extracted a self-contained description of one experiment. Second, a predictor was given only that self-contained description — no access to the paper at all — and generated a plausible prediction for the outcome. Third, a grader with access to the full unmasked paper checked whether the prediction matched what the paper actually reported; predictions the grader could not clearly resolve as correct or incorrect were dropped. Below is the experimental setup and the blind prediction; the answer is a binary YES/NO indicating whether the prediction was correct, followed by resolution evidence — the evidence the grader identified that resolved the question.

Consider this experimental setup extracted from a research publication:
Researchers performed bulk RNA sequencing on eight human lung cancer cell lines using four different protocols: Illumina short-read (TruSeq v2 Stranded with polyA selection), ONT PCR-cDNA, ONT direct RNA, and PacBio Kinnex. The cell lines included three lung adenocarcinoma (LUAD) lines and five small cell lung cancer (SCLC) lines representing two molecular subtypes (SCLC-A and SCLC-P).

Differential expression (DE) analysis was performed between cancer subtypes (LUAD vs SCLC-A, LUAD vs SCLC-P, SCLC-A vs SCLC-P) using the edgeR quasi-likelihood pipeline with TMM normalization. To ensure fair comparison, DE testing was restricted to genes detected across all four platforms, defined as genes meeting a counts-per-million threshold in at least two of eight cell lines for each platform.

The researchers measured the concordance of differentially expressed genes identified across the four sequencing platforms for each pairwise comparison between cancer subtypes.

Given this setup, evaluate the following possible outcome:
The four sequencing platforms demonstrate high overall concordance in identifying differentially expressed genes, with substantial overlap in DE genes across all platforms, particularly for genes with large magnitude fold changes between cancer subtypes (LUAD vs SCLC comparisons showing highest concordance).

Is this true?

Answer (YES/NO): YES